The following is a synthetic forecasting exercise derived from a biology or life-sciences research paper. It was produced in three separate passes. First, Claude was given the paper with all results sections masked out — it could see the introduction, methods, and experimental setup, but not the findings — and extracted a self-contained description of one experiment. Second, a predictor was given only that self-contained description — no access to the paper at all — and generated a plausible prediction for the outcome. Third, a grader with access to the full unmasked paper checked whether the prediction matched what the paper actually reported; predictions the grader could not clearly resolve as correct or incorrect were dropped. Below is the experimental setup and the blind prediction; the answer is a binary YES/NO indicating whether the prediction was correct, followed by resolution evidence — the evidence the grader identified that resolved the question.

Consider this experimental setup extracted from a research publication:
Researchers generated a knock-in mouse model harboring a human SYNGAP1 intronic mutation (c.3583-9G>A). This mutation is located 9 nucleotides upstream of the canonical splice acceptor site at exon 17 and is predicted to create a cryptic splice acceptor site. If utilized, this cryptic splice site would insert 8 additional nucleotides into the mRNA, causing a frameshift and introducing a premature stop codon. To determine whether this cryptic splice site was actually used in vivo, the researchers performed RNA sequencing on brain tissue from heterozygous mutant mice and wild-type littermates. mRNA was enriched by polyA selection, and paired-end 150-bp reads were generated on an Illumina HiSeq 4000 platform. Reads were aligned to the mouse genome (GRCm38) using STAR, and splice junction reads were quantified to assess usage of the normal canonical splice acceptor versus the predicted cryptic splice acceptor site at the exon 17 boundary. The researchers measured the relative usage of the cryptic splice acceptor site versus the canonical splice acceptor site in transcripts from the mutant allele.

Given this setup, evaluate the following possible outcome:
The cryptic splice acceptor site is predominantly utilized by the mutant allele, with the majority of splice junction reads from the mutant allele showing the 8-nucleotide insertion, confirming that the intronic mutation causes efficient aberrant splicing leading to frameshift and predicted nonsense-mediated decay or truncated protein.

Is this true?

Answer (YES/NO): NO